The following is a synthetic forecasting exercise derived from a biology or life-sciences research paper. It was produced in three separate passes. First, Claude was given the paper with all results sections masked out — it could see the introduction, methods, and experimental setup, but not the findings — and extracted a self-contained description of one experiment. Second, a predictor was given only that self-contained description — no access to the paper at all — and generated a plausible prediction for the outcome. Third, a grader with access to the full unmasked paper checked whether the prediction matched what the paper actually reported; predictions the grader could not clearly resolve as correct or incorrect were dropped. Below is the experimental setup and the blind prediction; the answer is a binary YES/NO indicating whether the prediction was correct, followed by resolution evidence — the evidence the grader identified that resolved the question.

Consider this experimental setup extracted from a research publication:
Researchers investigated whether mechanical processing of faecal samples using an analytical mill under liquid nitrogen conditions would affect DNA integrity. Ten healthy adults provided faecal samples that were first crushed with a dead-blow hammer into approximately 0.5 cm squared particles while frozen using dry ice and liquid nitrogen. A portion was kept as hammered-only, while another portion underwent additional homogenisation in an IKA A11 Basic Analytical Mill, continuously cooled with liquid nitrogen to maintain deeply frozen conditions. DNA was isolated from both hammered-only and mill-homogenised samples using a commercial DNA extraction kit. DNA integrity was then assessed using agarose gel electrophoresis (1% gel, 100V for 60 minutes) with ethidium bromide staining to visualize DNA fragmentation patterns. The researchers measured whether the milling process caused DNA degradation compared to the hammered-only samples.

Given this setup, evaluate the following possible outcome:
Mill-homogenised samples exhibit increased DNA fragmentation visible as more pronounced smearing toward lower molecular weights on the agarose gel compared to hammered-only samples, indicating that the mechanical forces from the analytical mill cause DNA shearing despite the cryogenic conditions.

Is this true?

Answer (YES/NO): NO